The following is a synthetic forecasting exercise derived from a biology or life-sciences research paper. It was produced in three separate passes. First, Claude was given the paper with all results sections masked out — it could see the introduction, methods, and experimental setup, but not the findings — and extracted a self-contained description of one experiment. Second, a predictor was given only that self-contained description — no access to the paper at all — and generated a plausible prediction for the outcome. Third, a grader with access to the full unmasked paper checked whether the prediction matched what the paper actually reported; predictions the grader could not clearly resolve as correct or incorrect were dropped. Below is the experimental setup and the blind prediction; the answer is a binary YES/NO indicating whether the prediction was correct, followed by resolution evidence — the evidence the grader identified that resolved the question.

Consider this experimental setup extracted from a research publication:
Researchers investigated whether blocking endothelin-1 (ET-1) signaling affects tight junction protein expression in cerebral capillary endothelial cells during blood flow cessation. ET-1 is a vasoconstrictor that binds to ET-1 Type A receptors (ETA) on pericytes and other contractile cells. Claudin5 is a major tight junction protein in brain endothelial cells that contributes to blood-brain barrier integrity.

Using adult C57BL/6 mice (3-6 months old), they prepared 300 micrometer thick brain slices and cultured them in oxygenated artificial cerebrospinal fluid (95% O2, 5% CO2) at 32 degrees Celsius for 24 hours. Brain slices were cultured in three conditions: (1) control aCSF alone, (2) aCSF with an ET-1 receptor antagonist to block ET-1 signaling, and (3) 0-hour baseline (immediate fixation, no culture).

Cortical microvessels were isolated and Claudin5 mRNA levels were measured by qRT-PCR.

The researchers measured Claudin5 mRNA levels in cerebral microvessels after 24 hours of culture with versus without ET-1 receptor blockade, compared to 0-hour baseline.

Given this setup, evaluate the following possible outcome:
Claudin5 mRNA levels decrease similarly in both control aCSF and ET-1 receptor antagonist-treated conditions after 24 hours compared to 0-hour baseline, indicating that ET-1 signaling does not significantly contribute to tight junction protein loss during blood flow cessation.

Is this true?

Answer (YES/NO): NO